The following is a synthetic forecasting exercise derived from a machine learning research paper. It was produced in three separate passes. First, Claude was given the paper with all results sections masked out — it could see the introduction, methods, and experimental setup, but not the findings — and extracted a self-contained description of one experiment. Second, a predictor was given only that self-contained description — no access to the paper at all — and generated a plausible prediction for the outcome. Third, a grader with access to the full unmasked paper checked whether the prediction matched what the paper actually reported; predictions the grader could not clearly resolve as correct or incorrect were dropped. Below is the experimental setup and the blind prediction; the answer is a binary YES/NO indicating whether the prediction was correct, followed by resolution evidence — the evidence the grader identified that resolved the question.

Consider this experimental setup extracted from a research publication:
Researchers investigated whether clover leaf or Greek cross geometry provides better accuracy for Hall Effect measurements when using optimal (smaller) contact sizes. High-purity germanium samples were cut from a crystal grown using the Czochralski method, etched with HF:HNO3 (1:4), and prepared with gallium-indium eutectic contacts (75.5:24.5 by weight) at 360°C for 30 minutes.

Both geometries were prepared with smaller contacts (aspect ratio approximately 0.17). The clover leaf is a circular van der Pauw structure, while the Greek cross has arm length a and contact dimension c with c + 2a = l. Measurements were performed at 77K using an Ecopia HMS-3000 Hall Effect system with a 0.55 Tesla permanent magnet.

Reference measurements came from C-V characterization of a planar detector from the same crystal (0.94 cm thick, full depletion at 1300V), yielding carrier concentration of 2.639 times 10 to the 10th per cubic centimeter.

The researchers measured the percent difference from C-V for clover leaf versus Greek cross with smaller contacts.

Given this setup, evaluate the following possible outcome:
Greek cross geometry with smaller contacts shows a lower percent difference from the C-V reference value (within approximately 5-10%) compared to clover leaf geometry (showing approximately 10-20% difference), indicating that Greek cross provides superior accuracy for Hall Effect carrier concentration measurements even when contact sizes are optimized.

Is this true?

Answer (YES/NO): NO